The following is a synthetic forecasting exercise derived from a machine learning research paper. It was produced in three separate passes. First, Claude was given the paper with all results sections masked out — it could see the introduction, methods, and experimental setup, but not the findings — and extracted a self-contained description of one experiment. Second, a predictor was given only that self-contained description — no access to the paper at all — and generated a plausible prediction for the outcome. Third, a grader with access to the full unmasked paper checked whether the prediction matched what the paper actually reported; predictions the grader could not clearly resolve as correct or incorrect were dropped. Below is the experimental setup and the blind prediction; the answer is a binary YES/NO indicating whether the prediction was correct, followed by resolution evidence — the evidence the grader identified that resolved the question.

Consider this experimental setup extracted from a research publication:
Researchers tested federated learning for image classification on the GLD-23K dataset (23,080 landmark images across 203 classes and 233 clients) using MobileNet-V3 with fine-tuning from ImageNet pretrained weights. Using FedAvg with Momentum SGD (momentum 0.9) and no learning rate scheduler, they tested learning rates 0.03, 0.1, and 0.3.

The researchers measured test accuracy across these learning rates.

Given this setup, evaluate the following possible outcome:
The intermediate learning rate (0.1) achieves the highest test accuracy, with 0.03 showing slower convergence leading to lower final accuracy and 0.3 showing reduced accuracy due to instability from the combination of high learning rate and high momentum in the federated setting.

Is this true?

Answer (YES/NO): NO